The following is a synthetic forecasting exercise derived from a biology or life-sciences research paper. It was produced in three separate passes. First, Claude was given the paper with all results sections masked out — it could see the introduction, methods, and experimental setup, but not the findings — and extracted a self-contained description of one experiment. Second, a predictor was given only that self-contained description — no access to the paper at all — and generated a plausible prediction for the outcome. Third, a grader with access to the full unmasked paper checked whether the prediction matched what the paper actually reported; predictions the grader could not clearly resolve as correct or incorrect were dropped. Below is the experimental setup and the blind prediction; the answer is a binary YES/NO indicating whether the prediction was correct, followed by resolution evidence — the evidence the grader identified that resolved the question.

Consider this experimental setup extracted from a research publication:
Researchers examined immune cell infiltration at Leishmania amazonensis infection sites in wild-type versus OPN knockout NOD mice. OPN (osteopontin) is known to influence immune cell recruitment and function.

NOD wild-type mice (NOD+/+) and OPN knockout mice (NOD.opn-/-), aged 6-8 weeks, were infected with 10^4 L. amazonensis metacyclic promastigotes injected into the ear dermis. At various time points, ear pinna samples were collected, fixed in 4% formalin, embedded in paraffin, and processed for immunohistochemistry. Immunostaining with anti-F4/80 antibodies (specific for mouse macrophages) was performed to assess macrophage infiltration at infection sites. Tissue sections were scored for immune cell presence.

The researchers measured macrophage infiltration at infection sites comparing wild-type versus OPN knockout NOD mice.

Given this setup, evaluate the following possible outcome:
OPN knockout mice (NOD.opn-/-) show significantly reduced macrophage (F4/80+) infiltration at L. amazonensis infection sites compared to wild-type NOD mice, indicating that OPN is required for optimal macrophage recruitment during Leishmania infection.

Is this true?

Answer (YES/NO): NO